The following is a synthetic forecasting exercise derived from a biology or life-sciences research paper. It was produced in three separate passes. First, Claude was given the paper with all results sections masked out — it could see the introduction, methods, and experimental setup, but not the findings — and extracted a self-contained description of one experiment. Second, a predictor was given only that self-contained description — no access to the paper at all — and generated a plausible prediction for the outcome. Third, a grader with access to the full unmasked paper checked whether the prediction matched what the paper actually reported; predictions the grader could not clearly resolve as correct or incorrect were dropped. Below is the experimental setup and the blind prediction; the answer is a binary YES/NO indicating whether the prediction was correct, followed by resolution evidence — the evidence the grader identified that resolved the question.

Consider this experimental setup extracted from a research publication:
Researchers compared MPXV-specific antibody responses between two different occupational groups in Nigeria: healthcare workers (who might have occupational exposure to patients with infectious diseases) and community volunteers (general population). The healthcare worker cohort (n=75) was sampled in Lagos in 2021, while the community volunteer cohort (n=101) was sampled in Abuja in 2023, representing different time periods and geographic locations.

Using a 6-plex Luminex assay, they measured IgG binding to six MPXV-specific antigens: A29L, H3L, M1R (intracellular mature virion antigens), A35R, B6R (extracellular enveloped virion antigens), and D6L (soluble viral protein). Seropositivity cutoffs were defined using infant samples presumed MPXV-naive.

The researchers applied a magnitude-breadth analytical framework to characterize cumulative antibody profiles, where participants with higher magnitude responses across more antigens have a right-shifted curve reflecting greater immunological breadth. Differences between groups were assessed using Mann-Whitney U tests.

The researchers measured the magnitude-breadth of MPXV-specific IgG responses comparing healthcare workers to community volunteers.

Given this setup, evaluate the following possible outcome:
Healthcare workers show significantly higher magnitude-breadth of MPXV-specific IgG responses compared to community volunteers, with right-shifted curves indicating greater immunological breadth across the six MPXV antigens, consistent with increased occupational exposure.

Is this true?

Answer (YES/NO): NO